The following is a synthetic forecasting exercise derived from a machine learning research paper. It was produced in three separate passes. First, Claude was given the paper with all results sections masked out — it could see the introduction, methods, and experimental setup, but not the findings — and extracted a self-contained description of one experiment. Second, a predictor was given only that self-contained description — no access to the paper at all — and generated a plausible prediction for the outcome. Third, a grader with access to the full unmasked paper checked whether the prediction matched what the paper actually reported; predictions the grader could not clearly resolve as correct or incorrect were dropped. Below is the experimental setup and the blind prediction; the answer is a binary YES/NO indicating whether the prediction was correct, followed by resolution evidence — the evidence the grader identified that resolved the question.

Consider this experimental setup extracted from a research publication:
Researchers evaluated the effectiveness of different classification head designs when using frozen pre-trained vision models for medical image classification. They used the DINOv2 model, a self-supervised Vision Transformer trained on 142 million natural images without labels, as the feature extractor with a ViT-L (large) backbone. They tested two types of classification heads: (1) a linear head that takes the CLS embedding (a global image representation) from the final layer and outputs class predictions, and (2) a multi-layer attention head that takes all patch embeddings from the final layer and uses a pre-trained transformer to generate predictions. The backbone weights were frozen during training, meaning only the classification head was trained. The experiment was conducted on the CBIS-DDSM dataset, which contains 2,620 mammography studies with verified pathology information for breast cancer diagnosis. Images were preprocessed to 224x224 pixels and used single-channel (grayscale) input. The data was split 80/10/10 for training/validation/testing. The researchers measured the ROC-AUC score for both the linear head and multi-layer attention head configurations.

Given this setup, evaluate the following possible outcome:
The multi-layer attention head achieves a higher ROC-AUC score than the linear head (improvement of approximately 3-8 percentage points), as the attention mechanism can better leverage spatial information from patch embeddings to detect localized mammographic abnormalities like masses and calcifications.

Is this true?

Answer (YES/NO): YES